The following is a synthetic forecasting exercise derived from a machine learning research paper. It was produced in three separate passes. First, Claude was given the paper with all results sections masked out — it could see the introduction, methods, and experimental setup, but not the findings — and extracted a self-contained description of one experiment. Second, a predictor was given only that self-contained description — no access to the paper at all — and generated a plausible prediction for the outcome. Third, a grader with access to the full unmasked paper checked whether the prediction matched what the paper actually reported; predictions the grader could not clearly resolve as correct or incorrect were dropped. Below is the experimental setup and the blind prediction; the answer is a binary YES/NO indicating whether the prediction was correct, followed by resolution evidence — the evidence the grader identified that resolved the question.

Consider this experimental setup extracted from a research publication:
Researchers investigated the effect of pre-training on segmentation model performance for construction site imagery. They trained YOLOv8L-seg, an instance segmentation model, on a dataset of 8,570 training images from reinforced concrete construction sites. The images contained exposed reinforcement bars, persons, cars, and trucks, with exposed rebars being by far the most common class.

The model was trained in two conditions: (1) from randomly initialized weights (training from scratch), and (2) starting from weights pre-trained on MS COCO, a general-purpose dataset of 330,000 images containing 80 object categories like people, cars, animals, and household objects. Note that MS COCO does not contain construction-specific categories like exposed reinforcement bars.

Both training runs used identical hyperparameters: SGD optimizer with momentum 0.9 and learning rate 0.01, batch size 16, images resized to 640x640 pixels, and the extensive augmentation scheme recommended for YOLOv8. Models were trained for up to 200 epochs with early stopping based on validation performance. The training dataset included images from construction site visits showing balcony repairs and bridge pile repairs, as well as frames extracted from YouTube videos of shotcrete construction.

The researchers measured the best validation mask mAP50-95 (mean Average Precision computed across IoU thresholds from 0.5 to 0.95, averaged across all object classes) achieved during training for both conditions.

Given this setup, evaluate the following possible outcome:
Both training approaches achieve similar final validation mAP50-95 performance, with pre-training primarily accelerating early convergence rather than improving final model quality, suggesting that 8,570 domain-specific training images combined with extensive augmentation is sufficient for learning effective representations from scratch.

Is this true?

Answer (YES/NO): NO